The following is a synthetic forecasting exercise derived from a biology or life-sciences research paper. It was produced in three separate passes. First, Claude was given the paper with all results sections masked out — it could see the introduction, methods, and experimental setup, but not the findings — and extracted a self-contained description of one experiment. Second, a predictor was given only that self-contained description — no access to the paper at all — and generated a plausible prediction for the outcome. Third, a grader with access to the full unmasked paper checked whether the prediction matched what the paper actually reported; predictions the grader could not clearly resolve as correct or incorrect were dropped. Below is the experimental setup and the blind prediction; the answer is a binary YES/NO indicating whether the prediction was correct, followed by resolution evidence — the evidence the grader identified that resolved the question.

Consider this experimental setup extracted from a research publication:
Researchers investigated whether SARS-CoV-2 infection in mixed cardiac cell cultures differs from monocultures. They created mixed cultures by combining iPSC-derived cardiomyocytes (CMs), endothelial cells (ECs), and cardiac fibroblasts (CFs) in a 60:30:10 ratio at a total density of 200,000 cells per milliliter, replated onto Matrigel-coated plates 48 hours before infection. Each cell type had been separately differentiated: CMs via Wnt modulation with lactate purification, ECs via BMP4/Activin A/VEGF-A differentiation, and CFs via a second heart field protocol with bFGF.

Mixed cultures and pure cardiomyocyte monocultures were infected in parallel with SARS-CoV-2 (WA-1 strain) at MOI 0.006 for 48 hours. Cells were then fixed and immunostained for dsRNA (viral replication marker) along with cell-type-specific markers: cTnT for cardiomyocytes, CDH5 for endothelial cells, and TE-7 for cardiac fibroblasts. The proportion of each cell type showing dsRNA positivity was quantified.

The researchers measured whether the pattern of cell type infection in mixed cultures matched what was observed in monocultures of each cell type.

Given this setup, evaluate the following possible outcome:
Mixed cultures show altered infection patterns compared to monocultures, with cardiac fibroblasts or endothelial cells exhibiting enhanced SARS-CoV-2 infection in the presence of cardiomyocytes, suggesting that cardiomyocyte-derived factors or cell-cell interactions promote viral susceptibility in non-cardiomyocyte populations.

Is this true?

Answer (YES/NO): NO